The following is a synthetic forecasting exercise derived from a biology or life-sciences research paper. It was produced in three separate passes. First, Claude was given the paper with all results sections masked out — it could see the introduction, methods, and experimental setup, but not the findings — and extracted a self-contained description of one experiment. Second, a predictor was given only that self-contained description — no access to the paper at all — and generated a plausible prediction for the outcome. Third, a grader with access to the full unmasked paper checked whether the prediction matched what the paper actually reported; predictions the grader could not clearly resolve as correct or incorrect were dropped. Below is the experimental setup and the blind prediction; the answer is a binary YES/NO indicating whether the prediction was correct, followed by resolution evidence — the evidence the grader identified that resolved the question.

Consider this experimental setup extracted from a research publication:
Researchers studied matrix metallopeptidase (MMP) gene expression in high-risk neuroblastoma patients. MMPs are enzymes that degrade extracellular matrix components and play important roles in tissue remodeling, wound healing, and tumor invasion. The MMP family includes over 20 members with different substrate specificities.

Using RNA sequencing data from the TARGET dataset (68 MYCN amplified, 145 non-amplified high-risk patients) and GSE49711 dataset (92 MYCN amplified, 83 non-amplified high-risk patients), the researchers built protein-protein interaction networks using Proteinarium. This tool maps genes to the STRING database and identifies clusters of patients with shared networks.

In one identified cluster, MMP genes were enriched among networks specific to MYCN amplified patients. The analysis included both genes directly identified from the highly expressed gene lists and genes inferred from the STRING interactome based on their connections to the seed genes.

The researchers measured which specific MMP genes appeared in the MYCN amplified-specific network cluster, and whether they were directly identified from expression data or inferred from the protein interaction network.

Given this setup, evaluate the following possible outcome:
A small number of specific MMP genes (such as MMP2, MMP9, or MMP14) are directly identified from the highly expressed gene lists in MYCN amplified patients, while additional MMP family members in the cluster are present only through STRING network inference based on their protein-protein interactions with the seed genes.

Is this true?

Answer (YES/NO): NO